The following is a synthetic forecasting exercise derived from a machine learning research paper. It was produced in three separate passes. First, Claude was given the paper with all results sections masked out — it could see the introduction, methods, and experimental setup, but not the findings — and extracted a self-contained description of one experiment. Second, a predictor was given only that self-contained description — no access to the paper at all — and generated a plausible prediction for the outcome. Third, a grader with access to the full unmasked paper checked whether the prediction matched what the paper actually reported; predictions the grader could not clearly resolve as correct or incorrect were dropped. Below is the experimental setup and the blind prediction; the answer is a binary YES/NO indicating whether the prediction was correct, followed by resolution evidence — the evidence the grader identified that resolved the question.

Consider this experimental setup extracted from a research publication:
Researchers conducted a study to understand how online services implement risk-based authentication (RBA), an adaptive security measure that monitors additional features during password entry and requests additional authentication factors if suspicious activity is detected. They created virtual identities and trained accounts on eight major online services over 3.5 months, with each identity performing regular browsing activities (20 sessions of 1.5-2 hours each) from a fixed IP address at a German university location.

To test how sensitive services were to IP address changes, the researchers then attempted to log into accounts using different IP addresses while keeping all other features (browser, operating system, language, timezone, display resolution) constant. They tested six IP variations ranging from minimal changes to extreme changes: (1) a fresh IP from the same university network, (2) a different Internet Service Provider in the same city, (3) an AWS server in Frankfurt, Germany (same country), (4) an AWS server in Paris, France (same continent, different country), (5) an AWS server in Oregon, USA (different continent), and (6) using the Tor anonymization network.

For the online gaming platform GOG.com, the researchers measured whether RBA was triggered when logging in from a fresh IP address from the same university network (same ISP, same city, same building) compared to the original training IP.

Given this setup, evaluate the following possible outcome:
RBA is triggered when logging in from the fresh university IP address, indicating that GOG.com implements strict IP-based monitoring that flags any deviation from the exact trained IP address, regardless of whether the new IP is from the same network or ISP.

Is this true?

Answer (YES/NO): YES